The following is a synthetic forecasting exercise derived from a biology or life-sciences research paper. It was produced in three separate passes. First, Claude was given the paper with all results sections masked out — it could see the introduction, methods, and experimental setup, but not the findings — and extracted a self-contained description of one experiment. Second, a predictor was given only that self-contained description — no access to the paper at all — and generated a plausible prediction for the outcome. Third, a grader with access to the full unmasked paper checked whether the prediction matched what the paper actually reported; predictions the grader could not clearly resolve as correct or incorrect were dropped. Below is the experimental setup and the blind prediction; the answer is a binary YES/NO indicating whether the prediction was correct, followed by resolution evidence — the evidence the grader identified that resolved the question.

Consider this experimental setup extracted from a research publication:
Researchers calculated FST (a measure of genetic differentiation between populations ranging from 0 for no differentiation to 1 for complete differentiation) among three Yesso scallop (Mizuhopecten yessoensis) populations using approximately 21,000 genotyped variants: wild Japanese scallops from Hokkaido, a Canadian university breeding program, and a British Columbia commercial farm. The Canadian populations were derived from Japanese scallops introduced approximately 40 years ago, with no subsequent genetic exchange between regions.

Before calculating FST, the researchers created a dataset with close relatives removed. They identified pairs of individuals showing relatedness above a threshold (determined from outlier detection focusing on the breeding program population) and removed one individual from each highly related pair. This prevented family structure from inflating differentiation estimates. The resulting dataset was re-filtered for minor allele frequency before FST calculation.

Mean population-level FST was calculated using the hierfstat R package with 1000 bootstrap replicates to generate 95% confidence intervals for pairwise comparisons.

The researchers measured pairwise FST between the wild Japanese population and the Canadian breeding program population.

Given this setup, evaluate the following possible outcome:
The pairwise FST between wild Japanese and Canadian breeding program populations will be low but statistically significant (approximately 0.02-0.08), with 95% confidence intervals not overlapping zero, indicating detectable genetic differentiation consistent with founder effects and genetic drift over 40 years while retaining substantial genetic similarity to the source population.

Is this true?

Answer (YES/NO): NO